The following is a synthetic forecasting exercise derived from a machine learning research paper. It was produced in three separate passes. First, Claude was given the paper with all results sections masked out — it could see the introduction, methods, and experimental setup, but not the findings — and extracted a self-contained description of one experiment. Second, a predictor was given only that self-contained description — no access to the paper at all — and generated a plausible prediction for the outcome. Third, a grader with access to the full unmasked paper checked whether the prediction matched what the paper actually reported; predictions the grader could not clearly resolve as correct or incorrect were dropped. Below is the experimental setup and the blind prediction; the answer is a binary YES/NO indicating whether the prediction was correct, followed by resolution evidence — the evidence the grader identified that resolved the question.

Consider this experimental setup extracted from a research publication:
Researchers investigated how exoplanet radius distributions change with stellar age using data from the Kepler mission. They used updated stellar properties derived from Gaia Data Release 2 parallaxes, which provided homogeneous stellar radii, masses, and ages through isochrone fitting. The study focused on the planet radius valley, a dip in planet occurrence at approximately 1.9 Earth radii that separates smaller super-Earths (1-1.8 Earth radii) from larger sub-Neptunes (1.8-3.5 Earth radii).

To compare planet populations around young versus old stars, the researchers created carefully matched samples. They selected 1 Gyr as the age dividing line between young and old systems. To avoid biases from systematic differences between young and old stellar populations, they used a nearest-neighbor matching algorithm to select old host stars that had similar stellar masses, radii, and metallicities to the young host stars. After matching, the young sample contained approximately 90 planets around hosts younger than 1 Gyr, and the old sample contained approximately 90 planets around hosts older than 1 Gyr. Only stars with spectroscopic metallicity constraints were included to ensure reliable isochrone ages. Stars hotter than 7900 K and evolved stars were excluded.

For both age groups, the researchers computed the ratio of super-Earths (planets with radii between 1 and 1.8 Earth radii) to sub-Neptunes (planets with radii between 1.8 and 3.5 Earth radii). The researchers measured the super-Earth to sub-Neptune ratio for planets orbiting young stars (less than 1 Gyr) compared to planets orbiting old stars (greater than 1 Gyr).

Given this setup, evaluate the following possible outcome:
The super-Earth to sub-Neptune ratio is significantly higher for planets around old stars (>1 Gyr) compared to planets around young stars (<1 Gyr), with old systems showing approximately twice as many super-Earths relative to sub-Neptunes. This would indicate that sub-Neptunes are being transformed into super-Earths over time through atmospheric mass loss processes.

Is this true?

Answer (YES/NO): NO